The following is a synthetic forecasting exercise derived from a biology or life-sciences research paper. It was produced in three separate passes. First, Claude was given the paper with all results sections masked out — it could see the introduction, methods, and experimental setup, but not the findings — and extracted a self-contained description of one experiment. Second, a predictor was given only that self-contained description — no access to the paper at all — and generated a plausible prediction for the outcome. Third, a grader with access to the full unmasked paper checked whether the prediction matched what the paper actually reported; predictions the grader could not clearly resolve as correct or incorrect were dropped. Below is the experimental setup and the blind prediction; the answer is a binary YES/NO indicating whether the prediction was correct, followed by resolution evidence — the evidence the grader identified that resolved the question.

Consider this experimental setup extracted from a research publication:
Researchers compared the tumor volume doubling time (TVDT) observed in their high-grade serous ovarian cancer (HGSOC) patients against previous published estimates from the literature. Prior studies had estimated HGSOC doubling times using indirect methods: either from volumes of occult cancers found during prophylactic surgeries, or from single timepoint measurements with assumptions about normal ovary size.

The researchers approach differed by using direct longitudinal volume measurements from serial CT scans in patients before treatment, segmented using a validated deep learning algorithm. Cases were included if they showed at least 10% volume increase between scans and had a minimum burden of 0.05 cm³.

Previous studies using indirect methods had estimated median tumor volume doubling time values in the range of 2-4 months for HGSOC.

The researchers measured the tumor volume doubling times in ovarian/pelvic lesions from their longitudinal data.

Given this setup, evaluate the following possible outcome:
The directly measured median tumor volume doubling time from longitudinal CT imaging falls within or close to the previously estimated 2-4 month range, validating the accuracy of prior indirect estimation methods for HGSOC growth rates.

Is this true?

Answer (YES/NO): YES